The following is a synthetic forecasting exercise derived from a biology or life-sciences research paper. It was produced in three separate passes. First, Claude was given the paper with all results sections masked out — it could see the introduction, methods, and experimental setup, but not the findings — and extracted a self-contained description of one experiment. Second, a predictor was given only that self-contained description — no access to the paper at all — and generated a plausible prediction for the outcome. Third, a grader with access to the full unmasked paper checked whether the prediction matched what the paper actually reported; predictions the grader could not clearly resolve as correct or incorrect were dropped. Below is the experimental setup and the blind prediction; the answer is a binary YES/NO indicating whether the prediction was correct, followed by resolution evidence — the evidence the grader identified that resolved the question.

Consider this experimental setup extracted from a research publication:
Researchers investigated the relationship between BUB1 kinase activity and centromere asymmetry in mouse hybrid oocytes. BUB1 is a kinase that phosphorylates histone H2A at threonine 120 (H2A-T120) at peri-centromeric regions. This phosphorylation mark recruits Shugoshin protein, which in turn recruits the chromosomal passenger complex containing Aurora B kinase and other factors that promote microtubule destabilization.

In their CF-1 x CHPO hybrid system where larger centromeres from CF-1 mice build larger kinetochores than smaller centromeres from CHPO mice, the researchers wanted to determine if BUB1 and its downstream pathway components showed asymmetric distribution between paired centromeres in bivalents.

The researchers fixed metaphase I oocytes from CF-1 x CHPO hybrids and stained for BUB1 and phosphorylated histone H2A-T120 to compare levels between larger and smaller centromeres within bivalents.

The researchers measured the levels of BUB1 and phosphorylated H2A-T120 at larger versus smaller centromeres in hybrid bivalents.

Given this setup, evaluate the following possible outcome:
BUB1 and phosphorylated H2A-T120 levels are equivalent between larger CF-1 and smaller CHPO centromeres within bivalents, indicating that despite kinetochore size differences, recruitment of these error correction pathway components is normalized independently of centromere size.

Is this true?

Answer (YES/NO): NO